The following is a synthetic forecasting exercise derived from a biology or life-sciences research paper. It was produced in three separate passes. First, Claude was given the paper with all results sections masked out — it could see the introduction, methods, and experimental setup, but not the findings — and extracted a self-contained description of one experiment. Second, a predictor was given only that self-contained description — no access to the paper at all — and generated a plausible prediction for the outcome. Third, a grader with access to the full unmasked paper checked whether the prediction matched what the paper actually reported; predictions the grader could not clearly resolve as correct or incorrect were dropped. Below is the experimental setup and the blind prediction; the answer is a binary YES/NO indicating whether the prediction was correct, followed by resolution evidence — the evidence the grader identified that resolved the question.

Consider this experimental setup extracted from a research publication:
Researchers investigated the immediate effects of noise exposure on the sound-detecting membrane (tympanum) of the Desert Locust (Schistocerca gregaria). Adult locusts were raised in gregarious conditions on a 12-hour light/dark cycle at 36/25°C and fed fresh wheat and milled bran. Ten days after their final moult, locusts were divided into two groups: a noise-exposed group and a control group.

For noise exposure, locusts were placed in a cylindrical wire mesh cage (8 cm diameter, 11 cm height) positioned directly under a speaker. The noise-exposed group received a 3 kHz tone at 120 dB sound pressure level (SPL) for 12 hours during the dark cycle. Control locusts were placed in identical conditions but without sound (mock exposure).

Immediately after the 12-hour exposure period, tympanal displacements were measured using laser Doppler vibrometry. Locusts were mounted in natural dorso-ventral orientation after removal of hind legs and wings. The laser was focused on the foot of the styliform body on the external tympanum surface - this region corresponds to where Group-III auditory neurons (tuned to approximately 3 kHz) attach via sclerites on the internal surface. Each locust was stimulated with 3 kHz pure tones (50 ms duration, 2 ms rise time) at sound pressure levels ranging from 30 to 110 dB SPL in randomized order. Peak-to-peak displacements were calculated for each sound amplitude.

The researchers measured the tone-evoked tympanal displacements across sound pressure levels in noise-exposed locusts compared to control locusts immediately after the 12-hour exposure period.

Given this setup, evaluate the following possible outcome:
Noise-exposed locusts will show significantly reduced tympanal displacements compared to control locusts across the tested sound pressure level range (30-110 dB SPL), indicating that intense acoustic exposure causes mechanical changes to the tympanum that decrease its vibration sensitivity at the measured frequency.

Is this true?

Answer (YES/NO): NO